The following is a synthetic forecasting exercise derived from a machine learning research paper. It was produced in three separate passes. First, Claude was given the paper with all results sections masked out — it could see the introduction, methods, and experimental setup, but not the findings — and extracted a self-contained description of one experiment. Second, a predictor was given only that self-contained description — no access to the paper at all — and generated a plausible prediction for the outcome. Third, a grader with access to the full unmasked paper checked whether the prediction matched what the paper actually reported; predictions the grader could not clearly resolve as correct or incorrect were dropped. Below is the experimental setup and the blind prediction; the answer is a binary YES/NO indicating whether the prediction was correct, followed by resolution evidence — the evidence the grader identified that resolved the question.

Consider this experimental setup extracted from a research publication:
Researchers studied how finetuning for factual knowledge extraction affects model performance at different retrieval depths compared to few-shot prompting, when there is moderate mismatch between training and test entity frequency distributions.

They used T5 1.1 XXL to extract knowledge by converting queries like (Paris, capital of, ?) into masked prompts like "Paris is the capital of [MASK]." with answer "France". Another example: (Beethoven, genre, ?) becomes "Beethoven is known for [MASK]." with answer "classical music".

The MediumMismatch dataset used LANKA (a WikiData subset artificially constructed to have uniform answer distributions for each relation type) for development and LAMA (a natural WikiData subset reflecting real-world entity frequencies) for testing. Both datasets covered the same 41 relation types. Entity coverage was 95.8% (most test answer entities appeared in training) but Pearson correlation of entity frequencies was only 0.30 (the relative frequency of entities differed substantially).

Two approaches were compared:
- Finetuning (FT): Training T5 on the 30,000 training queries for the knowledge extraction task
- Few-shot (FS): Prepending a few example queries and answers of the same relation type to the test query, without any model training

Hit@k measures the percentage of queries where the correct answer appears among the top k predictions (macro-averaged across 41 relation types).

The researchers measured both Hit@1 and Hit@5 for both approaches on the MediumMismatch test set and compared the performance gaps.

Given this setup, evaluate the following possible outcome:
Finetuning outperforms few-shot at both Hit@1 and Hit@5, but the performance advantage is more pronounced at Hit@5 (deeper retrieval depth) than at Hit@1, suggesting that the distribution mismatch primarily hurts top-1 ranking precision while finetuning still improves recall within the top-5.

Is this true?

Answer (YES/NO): YES